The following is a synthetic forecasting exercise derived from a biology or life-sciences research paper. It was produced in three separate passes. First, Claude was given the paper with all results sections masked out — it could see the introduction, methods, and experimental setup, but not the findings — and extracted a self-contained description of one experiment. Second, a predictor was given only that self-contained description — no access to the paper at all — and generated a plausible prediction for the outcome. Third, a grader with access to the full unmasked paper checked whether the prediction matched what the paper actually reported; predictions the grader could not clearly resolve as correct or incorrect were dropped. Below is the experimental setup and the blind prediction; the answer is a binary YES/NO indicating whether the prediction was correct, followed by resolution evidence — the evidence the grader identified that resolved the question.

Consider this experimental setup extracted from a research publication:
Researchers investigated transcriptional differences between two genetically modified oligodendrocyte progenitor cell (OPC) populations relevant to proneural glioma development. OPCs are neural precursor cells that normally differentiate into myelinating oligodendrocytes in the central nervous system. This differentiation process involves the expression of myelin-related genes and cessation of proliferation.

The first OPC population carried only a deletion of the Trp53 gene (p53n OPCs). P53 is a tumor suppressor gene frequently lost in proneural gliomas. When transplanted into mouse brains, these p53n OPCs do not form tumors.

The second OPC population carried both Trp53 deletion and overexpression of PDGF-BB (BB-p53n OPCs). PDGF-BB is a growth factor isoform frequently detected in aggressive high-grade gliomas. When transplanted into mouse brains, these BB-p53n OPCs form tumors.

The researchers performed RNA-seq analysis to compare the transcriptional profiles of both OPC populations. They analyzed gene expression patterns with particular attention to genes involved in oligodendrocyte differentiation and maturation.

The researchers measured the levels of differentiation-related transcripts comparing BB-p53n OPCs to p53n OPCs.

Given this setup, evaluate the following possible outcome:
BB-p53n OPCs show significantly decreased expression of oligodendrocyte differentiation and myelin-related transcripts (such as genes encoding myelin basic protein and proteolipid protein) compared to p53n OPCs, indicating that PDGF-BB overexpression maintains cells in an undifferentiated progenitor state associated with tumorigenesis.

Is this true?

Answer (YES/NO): YES